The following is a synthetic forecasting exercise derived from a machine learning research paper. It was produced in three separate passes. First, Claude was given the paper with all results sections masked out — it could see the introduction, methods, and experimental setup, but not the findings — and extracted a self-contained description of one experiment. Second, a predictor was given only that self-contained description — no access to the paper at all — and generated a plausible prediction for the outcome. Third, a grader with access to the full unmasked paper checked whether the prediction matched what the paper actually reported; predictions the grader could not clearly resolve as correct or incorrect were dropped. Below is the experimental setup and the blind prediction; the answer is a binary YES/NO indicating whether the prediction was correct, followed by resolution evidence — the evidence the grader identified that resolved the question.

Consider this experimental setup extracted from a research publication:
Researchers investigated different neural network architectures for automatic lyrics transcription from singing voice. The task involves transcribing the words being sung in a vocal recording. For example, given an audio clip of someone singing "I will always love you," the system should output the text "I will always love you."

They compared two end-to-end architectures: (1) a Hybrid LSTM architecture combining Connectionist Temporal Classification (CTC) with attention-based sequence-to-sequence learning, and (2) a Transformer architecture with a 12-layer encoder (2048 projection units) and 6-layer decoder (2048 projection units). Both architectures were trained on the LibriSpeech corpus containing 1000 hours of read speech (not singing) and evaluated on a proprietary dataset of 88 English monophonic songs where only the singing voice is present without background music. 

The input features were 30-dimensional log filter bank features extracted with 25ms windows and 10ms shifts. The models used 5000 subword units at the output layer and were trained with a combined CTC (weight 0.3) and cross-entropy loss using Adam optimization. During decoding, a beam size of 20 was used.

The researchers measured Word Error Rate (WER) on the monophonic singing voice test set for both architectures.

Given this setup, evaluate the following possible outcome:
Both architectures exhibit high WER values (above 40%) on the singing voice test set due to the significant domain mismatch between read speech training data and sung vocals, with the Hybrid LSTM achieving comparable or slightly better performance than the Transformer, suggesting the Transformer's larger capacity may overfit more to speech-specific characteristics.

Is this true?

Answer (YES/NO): NO